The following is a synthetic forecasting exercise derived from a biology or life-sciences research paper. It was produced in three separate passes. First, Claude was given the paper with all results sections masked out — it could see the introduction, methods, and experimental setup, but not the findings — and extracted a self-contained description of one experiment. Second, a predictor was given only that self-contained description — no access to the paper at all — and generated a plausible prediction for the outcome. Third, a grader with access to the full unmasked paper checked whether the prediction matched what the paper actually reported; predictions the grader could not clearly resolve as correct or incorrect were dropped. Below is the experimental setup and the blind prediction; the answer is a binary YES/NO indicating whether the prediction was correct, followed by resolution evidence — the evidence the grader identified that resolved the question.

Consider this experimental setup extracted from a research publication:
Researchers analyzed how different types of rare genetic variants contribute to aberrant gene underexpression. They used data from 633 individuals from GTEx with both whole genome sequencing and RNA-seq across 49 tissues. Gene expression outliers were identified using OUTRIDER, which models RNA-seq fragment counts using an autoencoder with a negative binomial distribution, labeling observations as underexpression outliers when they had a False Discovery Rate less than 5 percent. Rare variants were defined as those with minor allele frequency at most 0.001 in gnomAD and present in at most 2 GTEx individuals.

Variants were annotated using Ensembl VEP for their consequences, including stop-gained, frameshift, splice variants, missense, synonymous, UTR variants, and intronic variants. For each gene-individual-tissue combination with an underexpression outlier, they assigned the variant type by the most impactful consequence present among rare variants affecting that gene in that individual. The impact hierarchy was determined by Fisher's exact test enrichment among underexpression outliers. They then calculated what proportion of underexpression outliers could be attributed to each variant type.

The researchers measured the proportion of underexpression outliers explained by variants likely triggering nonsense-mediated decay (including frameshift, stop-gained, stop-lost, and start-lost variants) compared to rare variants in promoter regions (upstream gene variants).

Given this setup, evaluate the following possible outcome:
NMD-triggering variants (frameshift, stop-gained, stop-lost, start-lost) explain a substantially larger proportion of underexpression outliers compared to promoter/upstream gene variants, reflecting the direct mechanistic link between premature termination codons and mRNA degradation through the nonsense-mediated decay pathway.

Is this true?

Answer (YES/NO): YES